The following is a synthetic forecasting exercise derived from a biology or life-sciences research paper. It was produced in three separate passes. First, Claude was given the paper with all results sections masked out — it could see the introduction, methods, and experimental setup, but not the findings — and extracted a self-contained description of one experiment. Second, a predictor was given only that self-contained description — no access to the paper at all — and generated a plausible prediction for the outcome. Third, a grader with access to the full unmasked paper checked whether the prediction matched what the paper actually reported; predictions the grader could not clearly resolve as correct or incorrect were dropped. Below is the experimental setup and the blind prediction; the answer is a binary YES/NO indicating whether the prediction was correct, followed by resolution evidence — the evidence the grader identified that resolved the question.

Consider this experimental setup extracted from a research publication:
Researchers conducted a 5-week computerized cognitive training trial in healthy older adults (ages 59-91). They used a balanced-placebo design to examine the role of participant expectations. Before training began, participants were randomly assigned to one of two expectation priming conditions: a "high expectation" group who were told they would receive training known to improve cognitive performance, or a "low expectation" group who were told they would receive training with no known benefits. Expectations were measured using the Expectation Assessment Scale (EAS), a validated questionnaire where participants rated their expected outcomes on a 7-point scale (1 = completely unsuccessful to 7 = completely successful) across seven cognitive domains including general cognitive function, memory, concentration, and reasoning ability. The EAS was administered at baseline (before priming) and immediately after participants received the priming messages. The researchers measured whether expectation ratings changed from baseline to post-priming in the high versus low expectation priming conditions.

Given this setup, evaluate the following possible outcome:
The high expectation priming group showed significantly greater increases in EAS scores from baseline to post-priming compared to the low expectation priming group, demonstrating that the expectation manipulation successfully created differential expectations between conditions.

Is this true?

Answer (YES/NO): YES